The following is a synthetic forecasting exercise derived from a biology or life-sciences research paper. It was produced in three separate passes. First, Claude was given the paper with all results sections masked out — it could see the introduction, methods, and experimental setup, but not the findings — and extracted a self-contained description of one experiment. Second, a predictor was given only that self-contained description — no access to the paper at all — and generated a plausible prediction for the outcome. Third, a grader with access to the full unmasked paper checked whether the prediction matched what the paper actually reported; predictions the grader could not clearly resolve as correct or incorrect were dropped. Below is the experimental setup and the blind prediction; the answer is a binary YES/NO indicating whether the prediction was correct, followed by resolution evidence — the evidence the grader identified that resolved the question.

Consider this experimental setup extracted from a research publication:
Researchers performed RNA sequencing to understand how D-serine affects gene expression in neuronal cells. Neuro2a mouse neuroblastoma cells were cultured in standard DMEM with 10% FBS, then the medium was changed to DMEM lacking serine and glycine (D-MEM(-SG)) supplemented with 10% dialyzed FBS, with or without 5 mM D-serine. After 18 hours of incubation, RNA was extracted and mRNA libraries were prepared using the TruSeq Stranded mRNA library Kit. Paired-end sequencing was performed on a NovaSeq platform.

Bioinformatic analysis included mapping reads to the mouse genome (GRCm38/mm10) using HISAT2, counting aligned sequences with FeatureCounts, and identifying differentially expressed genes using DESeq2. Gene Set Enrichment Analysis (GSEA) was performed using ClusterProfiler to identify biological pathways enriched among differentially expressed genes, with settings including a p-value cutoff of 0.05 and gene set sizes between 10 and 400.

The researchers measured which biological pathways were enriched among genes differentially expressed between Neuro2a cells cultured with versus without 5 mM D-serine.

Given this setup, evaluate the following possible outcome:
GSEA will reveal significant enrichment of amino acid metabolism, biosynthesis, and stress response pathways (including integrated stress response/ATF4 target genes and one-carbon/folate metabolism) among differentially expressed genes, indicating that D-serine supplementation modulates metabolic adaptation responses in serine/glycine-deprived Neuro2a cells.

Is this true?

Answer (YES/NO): NO